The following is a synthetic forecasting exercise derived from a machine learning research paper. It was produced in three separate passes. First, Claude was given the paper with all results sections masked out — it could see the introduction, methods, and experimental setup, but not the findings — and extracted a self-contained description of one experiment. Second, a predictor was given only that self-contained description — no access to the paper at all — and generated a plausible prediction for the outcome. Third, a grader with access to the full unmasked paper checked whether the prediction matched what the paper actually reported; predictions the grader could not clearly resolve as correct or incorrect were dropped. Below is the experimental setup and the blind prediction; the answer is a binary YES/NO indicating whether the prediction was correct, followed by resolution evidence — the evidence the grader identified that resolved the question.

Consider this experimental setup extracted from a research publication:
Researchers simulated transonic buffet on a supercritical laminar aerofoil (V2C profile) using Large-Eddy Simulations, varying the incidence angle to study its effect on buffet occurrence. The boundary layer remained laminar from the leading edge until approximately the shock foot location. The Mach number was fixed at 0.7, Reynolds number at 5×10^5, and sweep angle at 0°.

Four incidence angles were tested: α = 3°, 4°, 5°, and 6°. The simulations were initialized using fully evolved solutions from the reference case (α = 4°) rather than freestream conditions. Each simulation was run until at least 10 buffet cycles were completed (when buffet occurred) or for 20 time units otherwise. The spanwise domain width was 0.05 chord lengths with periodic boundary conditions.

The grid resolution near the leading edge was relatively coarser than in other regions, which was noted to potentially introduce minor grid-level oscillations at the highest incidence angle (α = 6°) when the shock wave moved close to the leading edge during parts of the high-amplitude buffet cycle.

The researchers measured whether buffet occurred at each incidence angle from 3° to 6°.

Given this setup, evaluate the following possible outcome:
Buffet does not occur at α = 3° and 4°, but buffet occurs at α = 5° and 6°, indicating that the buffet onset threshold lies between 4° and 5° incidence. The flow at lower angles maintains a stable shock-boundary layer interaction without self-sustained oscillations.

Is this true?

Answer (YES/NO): NO